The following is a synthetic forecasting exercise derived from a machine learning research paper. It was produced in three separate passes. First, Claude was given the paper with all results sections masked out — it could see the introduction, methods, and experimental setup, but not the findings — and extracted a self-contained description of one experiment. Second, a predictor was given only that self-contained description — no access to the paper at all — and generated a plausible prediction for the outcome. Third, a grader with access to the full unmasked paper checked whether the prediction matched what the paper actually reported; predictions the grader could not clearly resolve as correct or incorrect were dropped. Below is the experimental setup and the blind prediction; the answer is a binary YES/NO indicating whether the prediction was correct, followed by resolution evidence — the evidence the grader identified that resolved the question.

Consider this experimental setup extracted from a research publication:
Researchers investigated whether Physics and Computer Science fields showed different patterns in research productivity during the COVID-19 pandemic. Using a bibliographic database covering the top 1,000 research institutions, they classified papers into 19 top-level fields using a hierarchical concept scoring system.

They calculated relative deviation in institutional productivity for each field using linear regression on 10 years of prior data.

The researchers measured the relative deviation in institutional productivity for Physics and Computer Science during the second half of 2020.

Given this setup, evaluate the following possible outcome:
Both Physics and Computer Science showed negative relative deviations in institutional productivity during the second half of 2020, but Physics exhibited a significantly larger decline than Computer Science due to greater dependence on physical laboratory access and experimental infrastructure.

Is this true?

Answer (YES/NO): NO